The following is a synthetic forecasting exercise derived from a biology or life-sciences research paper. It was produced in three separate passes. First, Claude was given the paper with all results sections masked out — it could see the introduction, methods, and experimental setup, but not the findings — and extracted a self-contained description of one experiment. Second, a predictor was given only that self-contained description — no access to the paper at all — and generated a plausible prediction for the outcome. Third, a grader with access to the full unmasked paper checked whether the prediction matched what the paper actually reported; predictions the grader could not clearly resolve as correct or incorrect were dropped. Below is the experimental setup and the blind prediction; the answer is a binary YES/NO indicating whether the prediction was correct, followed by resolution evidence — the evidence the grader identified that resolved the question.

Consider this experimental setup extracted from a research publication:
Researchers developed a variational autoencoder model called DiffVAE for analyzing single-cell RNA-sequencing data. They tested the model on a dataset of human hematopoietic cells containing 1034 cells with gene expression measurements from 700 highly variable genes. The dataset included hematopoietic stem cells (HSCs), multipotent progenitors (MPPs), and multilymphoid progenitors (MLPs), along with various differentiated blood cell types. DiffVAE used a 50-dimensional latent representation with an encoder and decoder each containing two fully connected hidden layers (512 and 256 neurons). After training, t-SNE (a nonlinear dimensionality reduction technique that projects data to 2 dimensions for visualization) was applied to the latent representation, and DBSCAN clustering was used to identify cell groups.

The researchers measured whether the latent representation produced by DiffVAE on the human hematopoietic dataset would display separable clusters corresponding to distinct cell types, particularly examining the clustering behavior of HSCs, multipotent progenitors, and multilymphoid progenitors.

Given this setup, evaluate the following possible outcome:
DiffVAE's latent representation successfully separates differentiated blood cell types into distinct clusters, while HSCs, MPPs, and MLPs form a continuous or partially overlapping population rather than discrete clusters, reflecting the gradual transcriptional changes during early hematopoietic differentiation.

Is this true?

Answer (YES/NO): NO